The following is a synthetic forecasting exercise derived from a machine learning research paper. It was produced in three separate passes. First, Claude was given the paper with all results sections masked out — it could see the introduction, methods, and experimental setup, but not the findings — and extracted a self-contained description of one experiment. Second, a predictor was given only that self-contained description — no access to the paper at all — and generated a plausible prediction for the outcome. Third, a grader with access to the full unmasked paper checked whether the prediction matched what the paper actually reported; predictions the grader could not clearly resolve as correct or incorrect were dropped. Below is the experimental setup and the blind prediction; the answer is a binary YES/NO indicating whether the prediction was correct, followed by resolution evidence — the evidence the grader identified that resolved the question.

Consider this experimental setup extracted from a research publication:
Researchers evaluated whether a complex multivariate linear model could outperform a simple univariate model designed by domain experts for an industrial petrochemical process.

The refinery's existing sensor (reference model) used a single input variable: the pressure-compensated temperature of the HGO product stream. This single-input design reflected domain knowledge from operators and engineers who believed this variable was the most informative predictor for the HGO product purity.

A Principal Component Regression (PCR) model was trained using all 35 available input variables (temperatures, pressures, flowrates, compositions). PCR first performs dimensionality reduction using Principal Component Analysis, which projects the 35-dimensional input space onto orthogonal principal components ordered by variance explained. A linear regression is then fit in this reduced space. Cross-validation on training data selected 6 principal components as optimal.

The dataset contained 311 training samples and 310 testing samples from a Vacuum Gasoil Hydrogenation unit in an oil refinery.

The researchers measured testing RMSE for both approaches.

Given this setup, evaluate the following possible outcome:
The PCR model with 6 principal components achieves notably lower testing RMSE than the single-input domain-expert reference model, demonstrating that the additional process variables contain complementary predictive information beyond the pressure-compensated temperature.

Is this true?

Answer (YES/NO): NO